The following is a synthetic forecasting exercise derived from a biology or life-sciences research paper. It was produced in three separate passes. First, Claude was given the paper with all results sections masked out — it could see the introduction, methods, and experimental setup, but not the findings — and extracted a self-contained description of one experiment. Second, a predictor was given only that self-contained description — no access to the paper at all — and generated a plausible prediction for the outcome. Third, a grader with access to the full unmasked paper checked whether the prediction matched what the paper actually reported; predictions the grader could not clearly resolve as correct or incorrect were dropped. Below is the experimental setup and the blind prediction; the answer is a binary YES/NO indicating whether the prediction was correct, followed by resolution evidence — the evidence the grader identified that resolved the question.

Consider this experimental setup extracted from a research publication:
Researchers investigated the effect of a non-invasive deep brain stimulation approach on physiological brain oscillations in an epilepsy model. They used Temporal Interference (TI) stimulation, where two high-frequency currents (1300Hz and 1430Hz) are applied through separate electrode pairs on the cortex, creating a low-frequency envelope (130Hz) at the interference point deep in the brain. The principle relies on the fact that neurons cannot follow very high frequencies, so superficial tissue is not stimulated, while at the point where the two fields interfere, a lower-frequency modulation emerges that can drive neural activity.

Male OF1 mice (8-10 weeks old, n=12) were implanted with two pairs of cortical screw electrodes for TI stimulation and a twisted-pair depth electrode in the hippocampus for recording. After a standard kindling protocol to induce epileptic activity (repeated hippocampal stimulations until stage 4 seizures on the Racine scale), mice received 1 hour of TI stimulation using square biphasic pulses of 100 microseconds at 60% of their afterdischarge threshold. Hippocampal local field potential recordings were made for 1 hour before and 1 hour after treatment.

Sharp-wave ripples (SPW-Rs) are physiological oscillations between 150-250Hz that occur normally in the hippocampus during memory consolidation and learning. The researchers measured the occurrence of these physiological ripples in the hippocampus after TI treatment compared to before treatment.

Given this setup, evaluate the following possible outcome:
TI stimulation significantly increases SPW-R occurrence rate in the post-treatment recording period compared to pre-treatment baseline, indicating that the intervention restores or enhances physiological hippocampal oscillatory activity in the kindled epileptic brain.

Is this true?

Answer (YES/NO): YES